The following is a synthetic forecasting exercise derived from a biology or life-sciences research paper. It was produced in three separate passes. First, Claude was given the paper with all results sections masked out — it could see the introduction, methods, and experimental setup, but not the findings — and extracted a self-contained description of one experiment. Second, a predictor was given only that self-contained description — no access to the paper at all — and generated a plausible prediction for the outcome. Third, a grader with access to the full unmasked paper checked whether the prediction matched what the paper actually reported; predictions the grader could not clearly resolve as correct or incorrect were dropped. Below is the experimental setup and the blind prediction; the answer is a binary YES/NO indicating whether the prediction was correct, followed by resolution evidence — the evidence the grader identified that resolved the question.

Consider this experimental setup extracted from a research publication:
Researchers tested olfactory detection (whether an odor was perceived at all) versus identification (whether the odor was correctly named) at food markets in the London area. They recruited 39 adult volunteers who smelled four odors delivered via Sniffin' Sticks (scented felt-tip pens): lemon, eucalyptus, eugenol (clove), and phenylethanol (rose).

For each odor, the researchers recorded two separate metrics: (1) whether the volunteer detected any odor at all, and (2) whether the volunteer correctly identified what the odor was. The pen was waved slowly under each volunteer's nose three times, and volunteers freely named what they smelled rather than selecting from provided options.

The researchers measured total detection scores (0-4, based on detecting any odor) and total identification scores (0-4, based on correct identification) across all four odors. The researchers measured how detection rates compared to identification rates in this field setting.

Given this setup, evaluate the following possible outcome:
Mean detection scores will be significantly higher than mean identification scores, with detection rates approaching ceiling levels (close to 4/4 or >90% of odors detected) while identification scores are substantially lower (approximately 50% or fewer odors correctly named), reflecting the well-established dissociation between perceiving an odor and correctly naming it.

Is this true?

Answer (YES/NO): NO